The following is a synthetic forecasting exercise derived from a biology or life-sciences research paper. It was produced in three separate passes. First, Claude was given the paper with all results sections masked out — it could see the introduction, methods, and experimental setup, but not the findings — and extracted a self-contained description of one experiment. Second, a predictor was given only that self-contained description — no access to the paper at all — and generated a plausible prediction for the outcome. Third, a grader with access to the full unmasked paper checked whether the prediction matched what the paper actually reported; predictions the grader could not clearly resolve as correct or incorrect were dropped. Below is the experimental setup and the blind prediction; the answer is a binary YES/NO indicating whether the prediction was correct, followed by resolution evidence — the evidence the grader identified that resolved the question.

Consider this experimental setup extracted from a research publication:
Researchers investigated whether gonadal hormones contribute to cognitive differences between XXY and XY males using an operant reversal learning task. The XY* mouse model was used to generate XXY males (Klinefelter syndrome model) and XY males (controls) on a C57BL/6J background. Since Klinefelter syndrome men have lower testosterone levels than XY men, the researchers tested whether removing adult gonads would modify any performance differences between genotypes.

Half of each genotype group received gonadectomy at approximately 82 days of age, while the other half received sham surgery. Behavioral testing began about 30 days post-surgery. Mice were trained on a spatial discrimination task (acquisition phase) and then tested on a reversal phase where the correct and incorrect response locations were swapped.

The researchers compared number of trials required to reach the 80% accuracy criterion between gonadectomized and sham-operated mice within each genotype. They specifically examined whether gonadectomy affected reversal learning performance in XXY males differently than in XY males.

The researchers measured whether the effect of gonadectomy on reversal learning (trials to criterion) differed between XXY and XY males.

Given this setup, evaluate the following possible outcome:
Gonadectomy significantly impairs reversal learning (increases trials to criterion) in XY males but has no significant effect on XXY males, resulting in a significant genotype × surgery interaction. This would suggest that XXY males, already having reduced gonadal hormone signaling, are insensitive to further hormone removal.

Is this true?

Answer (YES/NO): NO